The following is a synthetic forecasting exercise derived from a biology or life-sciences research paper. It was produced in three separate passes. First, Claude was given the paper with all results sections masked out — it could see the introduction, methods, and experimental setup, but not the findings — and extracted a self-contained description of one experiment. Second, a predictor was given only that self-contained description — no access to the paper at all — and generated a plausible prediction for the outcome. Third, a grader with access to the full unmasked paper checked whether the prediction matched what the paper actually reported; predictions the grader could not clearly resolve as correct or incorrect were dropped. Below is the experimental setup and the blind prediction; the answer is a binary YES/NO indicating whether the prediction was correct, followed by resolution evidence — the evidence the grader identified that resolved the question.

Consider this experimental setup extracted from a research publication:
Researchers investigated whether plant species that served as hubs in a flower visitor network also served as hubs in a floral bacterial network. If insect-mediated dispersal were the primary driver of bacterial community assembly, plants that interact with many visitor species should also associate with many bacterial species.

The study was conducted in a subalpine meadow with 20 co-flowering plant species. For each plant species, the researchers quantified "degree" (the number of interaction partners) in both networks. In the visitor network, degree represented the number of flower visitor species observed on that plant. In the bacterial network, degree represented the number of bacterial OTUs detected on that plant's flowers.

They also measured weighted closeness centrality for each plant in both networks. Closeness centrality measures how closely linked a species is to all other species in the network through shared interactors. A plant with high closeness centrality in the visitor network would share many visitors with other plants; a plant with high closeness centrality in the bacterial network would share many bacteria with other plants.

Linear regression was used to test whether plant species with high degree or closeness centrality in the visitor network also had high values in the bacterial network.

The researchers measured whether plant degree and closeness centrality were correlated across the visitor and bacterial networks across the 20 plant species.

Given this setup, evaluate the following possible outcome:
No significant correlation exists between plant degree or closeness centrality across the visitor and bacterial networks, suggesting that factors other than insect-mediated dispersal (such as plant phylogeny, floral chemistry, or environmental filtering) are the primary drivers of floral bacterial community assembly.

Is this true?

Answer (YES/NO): YES